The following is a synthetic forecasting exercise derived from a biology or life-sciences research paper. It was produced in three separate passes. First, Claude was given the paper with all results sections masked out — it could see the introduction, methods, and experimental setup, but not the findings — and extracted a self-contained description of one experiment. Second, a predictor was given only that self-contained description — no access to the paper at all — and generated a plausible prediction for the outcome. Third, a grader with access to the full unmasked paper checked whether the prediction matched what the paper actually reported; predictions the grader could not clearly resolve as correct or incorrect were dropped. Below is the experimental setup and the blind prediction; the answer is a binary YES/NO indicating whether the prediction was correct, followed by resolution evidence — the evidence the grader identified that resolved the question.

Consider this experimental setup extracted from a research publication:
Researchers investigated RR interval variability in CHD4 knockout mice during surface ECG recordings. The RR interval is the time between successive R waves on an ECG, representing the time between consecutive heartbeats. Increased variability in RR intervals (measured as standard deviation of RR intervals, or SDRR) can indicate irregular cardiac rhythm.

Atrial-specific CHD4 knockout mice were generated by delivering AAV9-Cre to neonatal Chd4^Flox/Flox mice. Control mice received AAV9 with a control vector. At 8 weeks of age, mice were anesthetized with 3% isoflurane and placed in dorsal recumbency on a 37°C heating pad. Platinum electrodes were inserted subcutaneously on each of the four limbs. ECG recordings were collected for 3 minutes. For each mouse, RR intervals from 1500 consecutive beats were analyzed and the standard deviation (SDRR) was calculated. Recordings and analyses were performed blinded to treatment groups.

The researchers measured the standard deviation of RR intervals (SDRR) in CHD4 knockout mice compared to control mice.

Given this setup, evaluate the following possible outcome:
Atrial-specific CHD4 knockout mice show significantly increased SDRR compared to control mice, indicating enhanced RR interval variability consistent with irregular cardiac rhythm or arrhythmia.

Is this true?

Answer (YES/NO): NO